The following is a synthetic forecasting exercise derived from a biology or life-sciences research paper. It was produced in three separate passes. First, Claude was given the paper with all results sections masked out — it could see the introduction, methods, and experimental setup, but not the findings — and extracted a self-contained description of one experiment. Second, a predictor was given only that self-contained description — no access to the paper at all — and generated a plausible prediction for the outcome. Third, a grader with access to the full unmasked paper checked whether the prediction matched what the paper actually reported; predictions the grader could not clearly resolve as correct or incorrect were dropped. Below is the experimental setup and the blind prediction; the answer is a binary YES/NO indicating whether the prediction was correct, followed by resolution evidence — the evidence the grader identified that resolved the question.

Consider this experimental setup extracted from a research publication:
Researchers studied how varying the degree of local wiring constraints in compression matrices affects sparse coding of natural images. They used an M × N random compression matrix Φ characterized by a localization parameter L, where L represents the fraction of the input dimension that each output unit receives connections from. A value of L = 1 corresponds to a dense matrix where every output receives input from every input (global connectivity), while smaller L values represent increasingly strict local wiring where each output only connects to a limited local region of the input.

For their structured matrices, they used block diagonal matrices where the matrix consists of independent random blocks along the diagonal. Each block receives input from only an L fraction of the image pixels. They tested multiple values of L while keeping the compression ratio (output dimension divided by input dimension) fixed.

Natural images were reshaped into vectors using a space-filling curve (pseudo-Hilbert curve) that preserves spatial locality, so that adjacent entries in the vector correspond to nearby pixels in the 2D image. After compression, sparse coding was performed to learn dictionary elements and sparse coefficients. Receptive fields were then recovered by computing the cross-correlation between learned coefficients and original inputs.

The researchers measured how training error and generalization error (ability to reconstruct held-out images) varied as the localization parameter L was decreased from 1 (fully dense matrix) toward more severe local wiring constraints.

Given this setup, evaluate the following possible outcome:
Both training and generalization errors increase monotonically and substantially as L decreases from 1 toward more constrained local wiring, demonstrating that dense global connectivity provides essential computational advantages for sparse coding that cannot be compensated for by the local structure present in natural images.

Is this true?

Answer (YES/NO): NO